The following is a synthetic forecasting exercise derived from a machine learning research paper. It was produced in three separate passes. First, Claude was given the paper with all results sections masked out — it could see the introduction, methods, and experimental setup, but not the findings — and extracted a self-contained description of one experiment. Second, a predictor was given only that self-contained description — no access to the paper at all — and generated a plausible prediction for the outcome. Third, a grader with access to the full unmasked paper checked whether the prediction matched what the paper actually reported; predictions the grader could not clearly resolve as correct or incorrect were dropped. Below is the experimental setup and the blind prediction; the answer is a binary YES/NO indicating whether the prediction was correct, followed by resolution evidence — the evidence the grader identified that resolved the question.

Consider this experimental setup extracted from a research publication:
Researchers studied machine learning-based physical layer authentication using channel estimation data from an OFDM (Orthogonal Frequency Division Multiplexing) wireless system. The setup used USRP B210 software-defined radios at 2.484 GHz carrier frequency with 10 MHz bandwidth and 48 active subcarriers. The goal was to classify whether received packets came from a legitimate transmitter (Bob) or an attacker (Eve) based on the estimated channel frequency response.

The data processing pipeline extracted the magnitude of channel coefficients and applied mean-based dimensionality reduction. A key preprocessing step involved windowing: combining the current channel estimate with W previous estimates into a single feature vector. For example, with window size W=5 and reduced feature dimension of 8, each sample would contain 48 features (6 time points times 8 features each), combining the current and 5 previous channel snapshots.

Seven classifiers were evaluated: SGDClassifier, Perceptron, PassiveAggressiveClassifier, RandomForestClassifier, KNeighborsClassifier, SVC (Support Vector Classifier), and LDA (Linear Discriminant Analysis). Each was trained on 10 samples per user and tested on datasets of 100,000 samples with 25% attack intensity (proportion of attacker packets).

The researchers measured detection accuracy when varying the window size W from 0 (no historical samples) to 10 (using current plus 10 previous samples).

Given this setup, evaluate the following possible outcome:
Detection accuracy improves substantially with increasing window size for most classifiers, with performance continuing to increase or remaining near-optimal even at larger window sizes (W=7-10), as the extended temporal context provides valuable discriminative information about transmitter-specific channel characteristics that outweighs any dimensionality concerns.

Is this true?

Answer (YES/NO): NO